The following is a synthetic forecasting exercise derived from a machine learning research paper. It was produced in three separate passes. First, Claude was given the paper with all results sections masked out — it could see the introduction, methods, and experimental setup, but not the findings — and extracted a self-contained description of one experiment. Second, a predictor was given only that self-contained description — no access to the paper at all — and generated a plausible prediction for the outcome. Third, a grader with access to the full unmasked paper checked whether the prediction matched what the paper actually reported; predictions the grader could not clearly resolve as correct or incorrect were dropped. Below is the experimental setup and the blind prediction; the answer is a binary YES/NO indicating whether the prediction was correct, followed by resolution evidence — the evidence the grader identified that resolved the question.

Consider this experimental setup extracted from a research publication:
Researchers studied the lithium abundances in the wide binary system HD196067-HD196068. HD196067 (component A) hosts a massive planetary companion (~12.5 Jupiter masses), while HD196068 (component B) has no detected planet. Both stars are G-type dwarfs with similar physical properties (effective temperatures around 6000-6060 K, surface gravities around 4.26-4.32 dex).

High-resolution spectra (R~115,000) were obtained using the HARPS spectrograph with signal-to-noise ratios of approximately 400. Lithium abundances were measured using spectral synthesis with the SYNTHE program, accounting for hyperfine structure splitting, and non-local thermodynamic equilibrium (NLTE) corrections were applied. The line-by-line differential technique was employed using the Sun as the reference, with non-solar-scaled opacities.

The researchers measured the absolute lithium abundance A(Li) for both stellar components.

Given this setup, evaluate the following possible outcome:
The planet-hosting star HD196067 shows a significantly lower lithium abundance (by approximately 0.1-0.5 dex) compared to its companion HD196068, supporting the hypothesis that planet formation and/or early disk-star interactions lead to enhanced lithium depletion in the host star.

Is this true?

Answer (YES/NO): NO